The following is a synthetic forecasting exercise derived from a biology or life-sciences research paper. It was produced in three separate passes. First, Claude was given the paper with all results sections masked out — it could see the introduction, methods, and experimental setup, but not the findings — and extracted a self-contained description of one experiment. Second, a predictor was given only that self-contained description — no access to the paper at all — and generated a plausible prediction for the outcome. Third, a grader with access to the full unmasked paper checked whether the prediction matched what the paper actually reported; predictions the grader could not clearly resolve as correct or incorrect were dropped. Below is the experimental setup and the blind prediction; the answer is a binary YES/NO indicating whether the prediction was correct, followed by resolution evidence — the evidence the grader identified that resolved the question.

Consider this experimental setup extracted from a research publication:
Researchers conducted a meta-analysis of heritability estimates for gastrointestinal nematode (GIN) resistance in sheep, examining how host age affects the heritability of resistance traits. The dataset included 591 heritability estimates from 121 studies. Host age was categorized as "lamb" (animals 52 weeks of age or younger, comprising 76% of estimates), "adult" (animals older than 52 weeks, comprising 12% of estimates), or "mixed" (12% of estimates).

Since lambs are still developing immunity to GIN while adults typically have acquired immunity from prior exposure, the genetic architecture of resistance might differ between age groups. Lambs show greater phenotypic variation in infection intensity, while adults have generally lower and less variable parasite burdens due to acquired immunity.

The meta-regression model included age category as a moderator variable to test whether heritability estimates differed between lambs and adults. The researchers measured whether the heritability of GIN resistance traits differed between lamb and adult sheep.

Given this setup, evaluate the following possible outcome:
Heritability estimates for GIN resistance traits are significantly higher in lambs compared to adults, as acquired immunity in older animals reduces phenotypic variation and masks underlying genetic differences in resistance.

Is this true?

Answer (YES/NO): NO